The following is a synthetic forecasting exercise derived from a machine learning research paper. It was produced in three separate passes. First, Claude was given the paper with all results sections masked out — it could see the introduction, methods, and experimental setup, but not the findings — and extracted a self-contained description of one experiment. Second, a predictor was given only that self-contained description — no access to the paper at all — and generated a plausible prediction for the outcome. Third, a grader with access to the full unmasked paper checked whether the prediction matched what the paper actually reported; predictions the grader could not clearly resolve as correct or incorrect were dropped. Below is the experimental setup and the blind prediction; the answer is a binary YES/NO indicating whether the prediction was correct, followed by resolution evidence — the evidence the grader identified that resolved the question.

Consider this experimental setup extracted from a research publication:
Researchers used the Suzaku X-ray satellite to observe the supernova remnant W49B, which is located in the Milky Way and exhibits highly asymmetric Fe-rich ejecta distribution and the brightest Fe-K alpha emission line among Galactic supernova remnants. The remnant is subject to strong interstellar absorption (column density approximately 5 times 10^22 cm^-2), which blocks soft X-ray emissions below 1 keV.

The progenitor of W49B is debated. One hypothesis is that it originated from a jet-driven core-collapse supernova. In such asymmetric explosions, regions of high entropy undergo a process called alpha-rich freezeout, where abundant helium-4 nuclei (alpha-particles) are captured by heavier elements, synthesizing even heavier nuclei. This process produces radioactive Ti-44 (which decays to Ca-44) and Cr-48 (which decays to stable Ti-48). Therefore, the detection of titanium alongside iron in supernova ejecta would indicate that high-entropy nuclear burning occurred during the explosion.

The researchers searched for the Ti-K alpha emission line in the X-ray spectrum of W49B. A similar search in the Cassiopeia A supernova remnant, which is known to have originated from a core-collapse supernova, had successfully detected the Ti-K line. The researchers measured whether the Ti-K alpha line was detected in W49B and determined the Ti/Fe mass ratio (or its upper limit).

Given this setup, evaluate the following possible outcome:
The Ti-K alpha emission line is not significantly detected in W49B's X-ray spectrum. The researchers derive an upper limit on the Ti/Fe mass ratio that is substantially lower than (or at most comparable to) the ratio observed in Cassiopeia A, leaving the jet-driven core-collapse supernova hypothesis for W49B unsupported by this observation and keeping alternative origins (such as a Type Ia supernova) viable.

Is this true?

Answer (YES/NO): YES